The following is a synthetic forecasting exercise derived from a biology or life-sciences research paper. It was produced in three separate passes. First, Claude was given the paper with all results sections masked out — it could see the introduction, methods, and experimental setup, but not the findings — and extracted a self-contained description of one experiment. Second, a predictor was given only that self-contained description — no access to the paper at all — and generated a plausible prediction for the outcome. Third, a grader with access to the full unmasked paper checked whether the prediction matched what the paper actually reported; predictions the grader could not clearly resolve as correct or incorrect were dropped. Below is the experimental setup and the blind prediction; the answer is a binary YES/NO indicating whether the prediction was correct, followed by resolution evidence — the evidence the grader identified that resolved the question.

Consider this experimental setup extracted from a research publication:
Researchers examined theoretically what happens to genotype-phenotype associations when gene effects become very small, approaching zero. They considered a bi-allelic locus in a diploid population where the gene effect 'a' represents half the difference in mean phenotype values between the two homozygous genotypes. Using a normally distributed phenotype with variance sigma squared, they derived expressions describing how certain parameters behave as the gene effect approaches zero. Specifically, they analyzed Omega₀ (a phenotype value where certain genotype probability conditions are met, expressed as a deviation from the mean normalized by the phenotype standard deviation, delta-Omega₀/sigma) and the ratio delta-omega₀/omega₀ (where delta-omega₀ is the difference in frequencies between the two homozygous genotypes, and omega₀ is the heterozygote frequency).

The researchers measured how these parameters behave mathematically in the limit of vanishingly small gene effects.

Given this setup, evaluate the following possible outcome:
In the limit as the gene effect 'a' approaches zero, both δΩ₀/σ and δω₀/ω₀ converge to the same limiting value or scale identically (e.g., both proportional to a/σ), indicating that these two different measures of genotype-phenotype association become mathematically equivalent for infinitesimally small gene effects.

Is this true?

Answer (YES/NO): YES